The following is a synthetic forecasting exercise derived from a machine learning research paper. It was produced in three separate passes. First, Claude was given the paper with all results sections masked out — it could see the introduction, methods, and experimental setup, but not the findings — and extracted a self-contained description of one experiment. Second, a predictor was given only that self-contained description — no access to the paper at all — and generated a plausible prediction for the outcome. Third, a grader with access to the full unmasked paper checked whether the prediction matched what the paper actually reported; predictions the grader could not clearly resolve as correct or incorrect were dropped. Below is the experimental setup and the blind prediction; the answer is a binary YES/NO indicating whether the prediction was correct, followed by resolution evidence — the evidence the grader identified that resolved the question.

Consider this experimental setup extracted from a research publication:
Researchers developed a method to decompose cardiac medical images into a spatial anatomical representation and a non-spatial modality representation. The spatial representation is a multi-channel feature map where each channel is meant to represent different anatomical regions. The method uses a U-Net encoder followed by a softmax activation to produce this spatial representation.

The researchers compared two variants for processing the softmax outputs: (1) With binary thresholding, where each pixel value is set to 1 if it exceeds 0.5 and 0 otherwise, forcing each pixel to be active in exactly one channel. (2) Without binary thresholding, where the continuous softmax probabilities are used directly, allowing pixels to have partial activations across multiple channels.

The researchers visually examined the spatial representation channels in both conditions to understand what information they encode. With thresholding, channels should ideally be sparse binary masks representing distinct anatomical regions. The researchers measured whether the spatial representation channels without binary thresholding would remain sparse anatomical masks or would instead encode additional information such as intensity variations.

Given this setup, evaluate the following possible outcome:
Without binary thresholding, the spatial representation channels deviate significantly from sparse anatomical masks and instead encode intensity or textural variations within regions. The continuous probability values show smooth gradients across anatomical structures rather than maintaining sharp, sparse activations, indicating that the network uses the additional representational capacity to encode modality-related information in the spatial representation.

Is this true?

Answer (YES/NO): YES